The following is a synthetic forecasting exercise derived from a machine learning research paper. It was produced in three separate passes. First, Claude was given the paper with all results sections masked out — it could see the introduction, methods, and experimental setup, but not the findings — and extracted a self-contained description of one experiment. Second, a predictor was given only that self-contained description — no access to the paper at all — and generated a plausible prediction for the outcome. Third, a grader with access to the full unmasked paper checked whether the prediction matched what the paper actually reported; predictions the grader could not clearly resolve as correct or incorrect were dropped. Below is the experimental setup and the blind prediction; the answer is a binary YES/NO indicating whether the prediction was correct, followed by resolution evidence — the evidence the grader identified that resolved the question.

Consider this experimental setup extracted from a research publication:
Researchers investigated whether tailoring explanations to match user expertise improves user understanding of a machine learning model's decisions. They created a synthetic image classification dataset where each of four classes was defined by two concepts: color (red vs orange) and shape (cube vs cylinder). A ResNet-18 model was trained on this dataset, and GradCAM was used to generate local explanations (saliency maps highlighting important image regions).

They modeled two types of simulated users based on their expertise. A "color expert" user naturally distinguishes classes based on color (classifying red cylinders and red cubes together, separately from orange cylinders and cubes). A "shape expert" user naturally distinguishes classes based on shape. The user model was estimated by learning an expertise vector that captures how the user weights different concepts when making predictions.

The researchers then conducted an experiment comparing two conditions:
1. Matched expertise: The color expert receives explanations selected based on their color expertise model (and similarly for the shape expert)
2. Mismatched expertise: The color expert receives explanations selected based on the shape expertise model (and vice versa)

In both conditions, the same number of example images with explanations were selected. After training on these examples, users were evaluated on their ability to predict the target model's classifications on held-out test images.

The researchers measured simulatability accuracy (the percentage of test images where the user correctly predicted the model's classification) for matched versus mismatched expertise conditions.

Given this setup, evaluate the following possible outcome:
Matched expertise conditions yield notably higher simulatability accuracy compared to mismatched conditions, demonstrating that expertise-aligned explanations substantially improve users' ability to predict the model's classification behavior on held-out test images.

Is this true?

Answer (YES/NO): YES